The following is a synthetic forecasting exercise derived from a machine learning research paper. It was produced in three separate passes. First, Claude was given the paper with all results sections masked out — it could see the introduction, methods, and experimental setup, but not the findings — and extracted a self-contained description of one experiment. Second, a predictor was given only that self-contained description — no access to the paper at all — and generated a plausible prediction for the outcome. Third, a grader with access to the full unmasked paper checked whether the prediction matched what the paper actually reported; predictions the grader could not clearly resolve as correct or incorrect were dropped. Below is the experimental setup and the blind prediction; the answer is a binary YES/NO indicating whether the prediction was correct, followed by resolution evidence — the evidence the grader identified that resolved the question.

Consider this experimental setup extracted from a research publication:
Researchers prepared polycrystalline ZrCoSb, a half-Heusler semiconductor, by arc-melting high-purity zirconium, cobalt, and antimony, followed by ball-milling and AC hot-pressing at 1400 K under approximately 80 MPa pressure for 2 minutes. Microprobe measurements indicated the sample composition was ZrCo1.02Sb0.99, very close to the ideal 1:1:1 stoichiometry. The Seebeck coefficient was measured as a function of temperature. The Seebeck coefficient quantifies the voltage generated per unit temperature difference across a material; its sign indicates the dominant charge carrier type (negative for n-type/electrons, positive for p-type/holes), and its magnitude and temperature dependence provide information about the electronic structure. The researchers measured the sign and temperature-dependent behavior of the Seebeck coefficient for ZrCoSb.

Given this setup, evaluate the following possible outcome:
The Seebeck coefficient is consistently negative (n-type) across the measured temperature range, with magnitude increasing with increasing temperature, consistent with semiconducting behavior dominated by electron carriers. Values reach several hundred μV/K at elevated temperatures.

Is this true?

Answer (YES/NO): NO